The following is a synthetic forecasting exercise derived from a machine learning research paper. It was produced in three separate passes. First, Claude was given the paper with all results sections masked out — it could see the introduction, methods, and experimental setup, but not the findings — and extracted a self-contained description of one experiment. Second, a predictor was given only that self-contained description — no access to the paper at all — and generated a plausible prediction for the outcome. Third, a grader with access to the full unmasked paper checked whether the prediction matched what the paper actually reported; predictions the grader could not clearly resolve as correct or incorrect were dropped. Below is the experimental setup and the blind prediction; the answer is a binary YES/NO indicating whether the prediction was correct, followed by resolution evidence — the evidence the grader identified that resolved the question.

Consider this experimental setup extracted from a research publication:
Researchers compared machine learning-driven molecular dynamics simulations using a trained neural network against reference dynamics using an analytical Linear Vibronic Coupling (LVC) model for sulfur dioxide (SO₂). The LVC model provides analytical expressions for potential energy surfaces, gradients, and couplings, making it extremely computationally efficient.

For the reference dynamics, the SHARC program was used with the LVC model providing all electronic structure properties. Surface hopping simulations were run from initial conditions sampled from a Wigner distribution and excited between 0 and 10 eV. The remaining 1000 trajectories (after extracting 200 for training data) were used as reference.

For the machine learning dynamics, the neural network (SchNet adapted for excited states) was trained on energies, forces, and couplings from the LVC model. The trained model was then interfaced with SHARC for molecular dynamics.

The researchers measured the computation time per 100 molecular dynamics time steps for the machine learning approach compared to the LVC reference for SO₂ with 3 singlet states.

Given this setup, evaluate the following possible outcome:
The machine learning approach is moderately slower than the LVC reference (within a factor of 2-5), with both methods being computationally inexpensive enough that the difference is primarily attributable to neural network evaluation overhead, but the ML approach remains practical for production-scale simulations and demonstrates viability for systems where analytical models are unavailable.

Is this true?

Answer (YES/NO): YES